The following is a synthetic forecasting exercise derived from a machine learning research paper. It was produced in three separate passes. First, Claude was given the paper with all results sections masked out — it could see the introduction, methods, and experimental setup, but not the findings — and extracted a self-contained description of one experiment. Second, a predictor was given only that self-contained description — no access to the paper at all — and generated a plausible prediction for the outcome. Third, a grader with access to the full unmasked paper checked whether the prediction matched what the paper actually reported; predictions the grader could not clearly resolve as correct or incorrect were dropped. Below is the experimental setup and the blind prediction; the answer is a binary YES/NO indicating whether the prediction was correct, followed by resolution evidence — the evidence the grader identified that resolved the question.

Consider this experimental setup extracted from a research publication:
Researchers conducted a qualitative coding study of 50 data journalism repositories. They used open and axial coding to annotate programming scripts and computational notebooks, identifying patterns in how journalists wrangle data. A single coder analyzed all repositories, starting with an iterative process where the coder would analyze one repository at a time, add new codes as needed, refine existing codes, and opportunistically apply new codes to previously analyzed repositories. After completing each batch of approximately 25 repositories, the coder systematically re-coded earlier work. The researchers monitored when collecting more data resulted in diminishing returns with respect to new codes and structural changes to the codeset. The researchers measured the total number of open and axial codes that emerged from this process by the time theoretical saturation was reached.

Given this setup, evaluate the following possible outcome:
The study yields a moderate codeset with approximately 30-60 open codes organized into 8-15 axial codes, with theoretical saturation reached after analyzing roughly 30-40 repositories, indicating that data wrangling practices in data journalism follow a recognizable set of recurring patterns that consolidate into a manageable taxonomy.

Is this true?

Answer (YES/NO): NO